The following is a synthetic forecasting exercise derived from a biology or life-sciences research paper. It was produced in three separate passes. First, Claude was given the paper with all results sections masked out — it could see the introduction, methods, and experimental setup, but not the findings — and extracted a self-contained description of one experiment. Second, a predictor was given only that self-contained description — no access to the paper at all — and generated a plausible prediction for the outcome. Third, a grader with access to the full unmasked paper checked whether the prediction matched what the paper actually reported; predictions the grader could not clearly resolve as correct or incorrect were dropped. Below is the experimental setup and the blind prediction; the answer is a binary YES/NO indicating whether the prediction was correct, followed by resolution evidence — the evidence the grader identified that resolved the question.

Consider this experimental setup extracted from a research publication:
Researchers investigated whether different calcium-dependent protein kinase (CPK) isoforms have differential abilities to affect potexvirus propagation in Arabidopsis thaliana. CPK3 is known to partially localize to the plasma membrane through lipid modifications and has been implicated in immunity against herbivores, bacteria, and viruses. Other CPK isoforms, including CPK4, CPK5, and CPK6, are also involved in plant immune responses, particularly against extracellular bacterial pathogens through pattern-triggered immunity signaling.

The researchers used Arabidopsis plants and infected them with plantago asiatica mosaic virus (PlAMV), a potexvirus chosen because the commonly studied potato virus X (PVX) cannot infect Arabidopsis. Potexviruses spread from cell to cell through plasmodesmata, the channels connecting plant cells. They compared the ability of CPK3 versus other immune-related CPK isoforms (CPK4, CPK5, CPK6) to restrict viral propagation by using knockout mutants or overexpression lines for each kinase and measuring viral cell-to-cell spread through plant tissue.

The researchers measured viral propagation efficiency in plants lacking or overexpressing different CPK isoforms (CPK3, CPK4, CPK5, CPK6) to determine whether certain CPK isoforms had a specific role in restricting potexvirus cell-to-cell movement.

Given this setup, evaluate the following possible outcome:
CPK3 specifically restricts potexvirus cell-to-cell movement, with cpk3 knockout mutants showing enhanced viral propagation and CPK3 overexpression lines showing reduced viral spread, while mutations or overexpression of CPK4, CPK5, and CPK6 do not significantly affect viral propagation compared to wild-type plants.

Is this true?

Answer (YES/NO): NO